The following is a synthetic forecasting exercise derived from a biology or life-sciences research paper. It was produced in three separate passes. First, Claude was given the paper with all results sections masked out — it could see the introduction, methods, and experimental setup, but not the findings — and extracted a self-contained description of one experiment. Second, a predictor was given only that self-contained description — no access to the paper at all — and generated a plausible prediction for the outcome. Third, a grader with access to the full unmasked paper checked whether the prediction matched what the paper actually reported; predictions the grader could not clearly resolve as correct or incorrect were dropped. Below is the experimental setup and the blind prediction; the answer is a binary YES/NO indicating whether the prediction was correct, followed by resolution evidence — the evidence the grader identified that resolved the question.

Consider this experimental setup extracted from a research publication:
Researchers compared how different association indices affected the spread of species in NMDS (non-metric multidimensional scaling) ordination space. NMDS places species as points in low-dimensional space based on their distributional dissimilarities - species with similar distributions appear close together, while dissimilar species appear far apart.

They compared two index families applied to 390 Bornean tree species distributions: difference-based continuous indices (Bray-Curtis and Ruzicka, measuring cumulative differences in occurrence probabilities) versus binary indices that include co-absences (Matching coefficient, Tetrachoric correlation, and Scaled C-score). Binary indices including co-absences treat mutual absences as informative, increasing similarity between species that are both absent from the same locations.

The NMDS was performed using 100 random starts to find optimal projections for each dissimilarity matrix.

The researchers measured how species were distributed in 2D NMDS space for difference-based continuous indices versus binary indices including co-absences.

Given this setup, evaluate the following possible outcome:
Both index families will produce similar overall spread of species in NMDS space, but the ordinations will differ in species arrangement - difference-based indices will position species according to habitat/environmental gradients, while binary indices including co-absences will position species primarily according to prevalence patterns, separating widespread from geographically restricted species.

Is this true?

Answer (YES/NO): NO